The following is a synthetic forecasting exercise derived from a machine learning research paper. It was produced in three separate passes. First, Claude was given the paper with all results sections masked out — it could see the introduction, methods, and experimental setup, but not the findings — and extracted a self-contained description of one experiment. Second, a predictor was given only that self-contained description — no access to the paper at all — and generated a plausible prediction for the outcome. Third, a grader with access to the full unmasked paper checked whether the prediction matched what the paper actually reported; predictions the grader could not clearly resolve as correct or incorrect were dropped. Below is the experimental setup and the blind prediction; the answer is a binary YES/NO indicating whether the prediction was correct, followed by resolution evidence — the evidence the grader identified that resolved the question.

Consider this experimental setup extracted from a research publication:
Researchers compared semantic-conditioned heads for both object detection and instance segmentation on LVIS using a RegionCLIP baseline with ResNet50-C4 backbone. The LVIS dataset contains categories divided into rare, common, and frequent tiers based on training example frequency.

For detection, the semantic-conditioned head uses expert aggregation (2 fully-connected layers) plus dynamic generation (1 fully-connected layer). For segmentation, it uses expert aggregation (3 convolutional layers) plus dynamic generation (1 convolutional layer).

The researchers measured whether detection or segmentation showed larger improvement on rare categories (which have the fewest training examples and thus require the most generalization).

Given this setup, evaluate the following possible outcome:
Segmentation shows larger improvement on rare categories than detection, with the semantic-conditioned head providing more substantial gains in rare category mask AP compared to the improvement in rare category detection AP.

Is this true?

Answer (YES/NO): NO